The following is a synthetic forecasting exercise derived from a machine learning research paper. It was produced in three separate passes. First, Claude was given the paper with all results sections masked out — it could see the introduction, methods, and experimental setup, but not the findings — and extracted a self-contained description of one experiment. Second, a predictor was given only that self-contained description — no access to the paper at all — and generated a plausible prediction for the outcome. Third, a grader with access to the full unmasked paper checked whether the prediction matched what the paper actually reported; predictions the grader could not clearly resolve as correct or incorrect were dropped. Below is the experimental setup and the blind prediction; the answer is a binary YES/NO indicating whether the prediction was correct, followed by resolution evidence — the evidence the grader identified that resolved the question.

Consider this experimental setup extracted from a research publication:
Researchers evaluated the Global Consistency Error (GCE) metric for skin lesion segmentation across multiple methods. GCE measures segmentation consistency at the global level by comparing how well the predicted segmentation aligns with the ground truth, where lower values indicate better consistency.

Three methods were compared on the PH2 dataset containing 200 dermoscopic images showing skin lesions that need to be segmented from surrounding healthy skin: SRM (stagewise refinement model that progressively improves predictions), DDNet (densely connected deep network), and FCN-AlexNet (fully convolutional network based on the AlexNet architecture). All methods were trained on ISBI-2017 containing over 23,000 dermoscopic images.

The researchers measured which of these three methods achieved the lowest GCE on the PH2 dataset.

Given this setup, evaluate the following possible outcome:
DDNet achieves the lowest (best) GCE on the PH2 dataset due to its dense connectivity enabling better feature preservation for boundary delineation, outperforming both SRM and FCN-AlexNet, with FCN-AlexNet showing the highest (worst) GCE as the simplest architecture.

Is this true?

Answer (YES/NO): NO